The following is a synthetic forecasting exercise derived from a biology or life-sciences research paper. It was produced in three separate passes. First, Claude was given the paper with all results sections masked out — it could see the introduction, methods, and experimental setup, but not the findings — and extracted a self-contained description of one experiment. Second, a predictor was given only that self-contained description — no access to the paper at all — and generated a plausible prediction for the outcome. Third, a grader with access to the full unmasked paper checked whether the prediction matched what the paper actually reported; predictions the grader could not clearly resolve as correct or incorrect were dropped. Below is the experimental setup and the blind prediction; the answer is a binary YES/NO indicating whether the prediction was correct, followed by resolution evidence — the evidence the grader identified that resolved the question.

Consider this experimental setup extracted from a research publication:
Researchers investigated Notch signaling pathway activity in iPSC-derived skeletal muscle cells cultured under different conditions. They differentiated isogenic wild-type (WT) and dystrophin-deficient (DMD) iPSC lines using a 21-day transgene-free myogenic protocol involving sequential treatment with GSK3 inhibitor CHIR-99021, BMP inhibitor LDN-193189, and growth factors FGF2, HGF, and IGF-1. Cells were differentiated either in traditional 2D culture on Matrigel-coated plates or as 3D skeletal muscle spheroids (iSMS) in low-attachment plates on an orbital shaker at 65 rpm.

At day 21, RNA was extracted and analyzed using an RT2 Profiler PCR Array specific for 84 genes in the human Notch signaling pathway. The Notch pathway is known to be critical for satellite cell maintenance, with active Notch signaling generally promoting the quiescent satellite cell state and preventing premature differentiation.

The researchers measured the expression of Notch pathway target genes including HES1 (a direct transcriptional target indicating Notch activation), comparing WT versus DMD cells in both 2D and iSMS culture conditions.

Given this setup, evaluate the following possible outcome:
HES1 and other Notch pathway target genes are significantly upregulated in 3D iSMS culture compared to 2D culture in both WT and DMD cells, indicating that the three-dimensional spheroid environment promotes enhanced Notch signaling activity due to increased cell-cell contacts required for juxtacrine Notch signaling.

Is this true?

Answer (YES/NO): YES